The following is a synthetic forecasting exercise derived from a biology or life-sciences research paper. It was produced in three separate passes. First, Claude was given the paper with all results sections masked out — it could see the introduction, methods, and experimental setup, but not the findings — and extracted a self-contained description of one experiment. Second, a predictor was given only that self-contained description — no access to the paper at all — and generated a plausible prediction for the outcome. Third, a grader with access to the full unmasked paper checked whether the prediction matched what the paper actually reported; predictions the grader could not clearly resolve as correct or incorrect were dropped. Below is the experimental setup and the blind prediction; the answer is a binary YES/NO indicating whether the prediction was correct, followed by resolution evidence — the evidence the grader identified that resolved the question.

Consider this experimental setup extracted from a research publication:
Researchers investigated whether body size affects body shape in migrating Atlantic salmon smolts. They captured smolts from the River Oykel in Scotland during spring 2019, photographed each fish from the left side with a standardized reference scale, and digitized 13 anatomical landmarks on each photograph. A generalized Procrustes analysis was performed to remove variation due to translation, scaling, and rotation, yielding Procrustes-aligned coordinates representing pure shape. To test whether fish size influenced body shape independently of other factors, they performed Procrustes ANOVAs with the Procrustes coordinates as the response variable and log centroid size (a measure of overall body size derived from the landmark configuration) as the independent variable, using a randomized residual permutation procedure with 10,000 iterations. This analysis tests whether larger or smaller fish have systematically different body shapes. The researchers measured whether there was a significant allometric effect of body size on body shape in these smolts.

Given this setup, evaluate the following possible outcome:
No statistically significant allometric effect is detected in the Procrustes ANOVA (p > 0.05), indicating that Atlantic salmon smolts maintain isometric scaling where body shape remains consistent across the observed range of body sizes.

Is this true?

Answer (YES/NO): YES